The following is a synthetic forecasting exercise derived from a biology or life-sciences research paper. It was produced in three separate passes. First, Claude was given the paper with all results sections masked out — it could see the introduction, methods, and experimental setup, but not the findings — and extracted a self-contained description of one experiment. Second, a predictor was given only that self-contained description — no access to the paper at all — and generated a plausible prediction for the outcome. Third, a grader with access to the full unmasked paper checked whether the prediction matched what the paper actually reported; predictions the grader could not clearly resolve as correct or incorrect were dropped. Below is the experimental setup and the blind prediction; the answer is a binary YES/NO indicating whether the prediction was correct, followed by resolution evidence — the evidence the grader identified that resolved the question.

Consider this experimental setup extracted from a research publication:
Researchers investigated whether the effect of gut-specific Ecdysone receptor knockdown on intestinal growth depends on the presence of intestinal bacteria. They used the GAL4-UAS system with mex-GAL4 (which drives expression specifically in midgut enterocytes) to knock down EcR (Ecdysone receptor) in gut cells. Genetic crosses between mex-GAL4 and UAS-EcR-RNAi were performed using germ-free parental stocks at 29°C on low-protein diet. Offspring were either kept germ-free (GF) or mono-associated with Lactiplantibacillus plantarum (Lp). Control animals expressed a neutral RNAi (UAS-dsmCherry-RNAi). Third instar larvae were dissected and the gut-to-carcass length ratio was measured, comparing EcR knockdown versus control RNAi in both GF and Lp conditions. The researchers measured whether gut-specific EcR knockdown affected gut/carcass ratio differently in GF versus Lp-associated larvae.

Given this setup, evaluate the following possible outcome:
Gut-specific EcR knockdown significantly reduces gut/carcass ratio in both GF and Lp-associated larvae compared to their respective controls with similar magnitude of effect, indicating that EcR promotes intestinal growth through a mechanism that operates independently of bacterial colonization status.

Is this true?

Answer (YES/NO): NO